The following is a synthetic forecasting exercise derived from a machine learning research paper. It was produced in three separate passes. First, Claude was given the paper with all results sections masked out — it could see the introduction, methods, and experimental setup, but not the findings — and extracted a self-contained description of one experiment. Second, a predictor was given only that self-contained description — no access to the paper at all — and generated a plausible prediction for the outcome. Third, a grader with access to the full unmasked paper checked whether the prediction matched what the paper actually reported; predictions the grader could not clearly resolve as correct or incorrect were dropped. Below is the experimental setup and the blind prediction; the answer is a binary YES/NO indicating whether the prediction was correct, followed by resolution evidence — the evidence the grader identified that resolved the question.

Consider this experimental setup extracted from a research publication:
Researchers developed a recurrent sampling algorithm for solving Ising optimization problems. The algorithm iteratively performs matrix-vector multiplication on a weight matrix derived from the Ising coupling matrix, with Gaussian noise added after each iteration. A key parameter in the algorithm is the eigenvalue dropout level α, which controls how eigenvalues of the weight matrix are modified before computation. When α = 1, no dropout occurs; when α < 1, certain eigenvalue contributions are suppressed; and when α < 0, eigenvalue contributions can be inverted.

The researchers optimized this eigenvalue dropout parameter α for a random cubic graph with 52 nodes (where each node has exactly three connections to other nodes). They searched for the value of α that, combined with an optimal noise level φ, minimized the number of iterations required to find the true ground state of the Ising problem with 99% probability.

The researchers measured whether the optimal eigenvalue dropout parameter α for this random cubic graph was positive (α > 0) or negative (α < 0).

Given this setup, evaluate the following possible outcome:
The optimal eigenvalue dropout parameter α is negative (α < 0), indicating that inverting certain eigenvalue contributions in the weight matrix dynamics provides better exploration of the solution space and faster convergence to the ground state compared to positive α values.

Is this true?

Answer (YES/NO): YES